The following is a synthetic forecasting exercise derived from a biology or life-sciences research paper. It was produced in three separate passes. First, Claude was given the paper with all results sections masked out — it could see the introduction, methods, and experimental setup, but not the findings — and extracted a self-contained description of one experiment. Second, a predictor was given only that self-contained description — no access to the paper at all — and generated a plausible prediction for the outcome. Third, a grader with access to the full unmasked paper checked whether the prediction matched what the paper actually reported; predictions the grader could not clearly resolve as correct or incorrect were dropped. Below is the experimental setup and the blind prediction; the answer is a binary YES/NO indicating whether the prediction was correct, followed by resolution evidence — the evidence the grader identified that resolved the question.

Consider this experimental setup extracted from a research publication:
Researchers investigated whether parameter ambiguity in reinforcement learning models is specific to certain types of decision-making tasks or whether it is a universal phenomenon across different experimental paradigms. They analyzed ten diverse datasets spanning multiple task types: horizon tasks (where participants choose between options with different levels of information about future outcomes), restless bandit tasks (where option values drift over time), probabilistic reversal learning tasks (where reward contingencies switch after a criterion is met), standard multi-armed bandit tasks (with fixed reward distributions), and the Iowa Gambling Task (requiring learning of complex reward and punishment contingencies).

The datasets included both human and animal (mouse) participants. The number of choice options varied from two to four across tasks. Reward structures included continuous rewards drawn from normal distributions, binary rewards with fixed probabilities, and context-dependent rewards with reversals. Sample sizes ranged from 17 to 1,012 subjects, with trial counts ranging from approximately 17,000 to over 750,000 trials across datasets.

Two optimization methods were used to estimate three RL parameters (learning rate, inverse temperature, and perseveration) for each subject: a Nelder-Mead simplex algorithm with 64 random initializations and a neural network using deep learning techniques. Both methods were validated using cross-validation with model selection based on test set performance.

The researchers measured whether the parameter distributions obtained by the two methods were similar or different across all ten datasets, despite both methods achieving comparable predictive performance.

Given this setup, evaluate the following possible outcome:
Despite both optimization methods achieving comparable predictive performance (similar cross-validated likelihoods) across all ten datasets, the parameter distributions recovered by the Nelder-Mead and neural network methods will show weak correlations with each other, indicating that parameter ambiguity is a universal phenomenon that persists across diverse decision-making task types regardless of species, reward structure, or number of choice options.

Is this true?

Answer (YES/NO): NO